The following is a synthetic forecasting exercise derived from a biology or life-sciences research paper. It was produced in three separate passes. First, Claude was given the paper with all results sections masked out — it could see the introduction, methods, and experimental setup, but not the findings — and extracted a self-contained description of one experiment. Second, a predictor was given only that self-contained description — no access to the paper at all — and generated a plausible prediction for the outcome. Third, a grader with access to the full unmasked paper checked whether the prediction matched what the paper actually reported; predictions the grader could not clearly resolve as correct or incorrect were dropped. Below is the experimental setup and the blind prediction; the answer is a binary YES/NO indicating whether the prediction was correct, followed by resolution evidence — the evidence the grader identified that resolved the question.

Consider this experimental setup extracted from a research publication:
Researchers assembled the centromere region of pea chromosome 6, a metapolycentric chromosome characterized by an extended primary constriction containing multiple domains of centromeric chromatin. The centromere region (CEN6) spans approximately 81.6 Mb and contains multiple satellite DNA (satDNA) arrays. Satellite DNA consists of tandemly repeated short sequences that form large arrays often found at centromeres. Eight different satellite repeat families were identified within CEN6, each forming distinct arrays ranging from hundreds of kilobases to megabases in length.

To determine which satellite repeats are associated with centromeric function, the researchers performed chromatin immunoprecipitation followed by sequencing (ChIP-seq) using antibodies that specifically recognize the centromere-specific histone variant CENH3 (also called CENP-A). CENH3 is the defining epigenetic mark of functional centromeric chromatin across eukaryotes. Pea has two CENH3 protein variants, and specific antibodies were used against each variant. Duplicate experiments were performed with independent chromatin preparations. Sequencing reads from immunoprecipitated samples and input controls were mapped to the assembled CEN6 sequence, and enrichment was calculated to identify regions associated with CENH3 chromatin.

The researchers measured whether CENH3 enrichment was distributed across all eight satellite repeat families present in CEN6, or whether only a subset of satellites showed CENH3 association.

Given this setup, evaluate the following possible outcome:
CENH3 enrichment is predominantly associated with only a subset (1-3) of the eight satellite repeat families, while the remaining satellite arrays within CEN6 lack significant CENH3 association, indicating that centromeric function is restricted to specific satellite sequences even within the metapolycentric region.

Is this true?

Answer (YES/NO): YES